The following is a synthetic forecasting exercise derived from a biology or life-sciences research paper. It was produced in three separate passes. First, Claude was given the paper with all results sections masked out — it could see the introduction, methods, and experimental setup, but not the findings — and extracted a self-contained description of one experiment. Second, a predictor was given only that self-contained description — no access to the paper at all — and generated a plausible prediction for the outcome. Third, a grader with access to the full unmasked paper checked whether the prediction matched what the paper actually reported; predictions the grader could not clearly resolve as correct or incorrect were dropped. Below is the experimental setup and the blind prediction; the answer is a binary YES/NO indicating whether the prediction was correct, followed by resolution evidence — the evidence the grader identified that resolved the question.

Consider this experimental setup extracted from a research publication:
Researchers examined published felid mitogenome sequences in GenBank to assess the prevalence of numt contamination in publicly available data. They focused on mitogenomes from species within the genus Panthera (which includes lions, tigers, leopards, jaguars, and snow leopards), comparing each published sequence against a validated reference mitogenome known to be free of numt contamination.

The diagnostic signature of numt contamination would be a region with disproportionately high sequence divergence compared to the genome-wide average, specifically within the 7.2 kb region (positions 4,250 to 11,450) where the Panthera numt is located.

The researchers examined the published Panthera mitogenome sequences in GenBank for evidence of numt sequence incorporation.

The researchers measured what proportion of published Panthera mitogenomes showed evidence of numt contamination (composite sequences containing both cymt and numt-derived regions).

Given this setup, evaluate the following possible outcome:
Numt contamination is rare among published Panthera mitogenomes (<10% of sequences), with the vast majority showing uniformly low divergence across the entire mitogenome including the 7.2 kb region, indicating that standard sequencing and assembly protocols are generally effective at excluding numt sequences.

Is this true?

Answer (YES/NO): NO